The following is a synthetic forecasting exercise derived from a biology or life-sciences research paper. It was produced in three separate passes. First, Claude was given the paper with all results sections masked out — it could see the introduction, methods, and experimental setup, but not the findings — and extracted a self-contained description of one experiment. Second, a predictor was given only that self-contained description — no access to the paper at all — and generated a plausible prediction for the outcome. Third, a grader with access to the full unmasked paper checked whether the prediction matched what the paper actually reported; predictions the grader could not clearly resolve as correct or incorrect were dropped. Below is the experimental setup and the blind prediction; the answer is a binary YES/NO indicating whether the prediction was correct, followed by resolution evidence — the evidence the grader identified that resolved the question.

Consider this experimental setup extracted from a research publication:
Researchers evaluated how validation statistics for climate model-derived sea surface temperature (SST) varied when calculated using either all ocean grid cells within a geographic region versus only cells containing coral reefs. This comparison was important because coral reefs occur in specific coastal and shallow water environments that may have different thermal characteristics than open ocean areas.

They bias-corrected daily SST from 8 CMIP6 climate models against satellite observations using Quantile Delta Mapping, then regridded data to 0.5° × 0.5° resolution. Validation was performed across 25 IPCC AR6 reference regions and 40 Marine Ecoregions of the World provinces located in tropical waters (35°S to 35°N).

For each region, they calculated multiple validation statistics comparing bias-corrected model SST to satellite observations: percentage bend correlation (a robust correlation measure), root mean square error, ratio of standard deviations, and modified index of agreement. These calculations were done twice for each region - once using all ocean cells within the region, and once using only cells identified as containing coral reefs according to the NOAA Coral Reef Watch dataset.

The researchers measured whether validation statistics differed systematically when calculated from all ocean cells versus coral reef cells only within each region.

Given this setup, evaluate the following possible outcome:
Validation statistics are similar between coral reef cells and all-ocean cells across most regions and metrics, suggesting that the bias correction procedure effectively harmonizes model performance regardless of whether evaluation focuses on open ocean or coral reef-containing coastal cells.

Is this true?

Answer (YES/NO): NO